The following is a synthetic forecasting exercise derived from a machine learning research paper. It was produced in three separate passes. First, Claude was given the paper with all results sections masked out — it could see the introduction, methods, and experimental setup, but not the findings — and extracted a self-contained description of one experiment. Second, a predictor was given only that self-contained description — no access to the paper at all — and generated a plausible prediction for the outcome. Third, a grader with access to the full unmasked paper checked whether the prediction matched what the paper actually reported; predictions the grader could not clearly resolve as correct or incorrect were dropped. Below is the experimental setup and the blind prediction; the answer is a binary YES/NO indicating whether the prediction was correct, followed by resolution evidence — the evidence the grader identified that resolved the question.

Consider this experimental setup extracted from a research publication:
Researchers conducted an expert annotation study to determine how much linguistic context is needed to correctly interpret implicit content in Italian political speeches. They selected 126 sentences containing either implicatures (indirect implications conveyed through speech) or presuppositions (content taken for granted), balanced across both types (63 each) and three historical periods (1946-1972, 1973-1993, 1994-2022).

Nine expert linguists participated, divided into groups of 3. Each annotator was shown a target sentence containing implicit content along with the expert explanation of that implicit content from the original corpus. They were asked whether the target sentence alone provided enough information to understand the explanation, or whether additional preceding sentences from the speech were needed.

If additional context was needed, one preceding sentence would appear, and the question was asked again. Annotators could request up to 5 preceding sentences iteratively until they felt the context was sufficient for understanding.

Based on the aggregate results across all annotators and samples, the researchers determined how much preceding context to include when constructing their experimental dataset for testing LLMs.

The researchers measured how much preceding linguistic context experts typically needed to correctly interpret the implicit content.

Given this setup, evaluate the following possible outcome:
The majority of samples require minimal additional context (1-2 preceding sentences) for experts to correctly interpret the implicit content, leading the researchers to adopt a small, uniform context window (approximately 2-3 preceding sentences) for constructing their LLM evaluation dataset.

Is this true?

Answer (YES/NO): NO